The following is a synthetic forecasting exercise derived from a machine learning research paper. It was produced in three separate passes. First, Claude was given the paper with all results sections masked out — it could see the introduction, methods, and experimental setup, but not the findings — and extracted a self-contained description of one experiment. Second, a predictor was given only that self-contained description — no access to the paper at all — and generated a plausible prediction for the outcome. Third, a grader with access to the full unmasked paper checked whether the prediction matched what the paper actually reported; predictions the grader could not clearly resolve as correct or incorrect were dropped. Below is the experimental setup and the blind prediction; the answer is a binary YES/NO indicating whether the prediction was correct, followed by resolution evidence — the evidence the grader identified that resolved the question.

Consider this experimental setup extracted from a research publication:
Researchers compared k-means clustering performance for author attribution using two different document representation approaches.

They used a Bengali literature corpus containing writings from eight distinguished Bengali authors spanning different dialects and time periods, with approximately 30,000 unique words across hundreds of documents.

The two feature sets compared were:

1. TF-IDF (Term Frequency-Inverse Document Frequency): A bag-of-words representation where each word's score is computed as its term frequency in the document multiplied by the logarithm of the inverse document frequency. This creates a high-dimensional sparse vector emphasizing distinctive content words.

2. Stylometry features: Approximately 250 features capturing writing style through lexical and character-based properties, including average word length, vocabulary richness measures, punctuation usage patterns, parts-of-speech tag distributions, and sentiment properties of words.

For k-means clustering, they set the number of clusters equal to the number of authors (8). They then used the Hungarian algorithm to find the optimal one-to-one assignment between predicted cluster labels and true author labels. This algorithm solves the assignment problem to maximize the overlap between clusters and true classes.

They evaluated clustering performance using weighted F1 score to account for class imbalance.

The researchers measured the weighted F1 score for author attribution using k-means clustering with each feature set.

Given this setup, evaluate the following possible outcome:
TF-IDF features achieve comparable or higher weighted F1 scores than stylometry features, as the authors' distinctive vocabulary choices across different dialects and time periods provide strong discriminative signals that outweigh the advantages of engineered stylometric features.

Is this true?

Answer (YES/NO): YES